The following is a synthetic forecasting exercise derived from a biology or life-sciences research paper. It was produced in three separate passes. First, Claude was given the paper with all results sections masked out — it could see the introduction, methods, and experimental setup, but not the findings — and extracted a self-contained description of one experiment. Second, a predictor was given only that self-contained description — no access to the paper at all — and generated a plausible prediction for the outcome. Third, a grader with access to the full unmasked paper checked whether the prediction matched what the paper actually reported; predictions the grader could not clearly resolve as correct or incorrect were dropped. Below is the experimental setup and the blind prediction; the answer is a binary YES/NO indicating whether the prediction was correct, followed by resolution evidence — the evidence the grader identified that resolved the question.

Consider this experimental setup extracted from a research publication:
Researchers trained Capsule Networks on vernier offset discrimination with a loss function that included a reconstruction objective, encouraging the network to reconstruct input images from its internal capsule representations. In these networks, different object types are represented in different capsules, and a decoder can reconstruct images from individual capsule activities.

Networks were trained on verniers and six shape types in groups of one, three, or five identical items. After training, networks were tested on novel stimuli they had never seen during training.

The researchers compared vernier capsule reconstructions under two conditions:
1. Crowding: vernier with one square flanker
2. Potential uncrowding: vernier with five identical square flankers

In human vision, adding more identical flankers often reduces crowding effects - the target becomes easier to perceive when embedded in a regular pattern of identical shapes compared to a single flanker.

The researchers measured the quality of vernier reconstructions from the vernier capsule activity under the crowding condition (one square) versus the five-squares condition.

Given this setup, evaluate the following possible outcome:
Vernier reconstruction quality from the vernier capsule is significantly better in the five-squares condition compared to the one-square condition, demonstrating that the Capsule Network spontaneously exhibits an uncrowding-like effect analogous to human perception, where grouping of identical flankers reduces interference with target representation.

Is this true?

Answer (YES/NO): YES